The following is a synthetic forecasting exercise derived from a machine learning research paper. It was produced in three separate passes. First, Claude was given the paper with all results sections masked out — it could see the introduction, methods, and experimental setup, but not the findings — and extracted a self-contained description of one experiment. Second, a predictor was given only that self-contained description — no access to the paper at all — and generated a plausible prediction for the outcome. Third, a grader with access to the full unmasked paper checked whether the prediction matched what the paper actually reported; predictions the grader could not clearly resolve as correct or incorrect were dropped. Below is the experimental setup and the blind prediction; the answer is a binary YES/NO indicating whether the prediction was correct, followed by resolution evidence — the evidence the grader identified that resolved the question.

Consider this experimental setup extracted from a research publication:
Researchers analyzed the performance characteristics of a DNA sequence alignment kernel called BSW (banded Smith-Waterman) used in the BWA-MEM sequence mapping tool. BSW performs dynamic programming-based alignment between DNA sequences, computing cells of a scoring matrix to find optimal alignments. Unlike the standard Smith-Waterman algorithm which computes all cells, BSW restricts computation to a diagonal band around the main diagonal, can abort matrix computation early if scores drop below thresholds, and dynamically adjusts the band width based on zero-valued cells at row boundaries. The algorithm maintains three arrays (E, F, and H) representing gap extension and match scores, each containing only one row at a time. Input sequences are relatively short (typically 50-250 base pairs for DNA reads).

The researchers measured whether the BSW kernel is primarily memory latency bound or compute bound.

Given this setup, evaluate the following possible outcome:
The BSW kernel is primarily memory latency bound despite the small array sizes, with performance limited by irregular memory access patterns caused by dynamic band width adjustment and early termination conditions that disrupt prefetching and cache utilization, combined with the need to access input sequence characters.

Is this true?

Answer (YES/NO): NO